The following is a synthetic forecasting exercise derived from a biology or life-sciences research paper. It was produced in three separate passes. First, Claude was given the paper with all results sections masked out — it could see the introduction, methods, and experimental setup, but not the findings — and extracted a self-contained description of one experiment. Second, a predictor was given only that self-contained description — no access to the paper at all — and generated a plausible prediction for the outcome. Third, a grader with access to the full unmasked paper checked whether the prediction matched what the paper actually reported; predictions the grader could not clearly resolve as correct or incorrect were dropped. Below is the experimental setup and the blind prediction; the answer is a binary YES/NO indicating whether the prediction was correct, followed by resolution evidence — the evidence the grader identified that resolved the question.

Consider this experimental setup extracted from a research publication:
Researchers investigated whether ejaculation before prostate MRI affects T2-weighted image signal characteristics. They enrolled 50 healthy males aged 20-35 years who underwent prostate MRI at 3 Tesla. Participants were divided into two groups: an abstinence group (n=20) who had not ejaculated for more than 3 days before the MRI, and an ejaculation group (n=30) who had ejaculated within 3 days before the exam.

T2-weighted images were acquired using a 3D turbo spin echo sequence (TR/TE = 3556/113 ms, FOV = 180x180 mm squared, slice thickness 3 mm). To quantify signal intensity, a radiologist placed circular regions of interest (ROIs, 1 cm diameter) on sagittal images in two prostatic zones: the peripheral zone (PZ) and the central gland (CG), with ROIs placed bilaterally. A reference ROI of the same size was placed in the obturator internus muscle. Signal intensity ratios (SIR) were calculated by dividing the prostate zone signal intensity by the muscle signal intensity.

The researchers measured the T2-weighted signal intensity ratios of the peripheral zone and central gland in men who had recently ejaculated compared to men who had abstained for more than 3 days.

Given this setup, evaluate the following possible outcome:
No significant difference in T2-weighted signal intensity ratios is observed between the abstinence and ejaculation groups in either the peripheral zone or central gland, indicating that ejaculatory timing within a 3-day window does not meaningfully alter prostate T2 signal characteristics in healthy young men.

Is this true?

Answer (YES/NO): NO